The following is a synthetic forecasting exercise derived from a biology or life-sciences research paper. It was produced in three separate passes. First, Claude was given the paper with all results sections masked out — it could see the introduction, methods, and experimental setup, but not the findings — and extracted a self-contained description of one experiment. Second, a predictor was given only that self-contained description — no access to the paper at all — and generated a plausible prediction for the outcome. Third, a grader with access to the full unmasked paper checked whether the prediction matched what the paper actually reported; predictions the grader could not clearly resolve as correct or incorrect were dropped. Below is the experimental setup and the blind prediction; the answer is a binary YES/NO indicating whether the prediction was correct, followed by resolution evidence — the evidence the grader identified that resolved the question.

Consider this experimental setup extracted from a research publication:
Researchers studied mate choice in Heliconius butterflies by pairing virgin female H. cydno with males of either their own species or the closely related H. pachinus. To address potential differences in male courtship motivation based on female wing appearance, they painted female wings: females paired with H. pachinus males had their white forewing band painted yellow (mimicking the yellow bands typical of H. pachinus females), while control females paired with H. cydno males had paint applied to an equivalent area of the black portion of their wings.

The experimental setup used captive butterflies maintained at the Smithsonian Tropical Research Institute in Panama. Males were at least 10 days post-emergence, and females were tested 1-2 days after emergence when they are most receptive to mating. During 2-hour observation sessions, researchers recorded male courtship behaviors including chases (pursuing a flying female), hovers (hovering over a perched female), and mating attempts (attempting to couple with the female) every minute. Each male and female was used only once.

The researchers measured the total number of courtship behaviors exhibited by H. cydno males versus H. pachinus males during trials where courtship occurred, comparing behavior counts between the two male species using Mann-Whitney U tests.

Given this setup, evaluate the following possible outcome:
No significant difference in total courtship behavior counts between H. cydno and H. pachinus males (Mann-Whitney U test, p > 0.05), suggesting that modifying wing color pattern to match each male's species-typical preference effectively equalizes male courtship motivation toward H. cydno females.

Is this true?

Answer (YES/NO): YES